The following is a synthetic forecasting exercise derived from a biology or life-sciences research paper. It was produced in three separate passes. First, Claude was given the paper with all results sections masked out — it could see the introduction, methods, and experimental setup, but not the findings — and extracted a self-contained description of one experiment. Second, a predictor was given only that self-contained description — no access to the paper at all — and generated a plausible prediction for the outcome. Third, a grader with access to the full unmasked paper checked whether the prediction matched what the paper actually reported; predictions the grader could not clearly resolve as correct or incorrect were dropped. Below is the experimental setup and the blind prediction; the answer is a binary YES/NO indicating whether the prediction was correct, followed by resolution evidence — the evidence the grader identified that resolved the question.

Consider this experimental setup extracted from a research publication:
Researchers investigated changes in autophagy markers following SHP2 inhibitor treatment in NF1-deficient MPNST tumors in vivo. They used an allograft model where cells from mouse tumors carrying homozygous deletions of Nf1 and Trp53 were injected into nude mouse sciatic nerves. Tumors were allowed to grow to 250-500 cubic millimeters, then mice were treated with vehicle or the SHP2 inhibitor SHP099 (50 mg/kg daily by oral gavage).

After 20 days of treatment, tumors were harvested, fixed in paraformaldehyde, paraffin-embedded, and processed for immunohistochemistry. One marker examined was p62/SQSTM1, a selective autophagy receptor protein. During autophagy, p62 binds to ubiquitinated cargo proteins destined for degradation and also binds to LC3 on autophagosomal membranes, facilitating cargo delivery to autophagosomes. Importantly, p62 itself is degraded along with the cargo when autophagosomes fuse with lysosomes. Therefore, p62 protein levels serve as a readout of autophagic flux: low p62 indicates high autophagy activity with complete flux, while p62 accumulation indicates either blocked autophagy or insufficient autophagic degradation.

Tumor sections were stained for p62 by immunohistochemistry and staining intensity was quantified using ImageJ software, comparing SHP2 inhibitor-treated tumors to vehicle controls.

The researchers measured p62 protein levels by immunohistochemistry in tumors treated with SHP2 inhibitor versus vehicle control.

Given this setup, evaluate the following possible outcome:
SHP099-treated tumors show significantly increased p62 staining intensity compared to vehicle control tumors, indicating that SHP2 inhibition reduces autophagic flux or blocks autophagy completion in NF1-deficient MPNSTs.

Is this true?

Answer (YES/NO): NO